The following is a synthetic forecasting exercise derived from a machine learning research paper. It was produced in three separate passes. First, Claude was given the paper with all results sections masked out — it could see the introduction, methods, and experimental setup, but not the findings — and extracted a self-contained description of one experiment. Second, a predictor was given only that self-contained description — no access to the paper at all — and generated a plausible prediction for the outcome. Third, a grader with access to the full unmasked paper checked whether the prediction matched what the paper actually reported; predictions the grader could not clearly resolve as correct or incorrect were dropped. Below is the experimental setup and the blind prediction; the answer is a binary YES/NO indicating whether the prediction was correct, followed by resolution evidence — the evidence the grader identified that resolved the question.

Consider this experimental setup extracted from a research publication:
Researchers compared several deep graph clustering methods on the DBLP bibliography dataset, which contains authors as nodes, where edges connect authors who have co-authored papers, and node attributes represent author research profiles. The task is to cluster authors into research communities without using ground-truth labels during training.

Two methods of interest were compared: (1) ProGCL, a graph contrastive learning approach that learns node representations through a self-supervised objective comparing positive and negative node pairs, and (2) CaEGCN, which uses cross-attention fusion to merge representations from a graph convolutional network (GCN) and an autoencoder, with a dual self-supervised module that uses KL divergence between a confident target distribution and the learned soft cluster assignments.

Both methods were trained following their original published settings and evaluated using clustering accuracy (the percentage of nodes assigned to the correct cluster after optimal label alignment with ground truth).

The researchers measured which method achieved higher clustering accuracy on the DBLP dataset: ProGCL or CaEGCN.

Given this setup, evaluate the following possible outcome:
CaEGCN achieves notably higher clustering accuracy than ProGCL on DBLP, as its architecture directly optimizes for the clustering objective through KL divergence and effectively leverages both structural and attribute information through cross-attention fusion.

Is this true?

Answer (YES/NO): NO